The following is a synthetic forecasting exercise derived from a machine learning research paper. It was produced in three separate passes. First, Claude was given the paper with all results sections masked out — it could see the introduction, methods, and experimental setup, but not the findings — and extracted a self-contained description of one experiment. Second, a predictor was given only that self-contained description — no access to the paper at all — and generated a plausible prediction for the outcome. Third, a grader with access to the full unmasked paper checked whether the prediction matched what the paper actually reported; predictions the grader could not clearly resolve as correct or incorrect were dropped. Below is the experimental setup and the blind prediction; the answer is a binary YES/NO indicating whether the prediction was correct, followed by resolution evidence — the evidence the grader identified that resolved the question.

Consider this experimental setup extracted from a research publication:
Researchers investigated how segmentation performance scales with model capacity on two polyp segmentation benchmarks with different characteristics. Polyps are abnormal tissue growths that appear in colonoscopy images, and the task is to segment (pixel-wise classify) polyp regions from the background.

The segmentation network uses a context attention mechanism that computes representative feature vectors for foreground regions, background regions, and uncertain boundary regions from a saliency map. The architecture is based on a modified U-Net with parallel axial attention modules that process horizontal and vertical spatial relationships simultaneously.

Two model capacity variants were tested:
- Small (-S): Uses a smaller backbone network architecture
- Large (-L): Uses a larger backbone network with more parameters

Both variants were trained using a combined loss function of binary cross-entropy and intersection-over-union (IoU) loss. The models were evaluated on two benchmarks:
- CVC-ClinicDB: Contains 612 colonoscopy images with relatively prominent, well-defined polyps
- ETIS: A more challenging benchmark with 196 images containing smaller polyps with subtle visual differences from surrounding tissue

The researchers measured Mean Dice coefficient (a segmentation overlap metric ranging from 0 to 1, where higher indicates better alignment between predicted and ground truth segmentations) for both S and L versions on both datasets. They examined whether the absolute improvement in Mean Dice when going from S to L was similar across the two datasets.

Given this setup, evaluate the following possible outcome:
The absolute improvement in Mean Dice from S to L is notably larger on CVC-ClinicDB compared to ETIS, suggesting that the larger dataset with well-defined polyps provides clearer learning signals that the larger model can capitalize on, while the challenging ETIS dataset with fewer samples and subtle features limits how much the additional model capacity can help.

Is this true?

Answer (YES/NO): NO